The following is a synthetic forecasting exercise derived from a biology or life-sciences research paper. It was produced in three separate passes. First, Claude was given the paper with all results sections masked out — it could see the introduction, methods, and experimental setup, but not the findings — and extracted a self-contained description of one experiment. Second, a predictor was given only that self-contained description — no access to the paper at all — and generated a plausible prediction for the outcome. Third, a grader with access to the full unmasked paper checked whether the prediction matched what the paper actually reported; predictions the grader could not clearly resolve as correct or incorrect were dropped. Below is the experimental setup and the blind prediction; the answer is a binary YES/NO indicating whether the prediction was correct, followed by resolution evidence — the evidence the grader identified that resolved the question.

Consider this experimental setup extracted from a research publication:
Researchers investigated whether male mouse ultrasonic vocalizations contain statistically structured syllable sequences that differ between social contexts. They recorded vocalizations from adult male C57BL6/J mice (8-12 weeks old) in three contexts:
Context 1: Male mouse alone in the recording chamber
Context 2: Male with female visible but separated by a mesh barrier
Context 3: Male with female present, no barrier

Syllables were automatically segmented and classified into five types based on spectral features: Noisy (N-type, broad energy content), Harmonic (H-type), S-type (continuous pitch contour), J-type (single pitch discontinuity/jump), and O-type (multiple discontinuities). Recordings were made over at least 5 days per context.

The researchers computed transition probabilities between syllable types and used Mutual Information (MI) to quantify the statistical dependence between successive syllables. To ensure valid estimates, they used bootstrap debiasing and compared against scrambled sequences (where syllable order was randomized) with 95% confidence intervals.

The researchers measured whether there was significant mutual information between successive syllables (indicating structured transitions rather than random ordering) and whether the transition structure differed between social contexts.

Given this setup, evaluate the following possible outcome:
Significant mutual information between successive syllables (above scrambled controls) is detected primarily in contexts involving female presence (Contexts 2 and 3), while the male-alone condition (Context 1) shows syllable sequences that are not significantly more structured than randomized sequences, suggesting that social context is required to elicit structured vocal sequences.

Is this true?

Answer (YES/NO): NO